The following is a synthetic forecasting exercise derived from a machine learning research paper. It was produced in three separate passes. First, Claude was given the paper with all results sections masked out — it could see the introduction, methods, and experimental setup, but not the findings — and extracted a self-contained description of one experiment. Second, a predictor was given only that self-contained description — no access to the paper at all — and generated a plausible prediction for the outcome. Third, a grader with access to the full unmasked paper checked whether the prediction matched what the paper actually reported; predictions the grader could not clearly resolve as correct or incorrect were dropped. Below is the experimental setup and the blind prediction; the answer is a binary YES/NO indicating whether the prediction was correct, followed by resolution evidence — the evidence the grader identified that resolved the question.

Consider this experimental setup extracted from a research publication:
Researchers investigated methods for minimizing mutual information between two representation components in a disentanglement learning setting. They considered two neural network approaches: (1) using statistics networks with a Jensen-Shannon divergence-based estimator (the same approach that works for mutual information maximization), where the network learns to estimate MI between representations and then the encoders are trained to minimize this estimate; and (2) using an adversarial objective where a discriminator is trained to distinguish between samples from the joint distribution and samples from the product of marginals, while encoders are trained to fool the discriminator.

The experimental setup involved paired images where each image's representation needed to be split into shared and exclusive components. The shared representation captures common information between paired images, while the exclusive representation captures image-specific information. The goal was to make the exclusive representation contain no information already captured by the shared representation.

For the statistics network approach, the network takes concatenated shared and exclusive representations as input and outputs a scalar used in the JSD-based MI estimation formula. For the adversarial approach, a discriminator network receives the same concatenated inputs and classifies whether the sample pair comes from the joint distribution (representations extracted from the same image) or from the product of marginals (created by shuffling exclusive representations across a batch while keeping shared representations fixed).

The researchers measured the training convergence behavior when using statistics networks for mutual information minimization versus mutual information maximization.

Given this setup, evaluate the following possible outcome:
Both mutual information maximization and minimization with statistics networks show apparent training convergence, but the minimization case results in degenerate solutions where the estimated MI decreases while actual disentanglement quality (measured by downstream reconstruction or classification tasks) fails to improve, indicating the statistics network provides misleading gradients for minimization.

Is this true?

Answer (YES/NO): NO